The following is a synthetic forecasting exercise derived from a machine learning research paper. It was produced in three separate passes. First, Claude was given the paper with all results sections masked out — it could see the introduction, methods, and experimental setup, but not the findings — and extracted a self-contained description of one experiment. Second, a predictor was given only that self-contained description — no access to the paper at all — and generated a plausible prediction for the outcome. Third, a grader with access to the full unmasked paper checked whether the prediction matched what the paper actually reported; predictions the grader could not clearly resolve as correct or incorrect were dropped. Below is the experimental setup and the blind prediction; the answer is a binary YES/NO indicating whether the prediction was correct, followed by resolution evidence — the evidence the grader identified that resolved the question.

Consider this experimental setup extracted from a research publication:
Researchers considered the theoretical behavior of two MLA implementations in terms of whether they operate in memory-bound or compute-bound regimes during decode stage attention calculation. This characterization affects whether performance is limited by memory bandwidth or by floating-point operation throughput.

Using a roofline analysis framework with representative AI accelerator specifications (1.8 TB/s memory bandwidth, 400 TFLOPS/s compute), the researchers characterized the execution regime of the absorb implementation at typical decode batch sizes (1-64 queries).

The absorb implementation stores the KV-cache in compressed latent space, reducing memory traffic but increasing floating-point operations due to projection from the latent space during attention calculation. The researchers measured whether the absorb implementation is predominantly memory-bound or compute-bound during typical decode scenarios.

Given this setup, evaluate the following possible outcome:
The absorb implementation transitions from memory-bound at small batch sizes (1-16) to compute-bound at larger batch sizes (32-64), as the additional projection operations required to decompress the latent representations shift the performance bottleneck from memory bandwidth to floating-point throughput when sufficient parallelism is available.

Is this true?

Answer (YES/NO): NO